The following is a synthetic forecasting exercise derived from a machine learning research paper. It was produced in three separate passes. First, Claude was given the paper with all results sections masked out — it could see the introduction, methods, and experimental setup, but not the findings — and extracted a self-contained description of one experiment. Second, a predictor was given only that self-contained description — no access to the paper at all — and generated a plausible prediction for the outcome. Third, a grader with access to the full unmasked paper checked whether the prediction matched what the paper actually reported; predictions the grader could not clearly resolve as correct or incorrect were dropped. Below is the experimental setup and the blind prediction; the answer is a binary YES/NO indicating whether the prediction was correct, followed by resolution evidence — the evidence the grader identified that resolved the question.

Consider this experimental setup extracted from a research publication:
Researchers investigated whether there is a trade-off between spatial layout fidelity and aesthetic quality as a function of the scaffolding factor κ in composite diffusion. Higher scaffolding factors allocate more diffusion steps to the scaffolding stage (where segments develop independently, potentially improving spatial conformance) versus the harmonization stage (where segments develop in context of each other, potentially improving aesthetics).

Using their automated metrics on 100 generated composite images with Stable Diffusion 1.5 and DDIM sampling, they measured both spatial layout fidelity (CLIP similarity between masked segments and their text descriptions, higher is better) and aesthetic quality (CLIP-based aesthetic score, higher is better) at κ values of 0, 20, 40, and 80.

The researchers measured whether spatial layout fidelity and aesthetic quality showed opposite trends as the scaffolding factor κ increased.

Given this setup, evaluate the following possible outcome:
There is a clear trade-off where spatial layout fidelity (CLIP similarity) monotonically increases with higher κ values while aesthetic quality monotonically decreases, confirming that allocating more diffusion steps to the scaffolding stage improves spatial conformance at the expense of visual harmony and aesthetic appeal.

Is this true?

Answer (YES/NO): NO